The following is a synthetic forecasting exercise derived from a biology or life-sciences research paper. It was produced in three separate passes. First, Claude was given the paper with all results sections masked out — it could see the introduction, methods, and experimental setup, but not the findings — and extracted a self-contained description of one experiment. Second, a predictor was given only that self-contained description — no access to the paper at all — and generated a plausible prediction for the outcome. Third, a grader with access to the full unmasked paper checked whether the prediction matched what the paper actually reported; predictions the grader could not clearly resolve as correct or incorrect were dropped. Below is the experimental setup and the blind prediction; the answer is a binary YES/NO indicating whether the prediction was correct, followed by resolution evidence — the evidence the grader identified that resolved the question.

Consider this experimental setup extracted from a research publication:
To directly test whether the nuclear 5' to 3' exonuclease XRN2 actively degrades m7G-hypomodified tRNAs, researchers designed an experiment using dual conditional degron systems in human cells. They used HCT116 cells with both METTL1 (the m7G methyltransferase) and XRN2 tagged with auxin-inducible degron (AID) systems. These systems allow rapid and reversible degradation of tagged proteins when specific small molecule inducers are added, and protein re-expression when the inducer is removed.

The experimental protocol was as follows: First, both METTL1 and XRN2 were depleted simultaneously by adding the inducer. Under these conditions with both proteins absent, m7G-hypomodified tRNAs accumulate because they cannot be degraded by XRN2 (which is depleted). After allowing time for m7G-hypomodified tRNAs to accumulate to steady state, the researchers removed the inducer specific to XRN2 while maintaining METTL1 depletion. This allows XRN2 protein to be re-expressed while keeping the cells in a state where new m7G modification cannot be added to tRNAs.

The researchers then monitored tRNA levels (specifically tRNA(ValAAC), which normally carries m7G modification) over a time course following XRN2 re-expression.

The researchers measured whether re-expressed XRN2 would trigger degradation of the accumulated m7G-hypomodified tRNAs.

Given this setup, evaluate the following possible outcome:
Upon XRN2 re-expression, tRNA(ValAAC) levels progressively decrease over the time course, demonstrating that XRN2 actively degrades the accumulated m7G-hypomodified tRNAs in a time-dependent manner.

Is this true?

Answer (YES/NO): YES